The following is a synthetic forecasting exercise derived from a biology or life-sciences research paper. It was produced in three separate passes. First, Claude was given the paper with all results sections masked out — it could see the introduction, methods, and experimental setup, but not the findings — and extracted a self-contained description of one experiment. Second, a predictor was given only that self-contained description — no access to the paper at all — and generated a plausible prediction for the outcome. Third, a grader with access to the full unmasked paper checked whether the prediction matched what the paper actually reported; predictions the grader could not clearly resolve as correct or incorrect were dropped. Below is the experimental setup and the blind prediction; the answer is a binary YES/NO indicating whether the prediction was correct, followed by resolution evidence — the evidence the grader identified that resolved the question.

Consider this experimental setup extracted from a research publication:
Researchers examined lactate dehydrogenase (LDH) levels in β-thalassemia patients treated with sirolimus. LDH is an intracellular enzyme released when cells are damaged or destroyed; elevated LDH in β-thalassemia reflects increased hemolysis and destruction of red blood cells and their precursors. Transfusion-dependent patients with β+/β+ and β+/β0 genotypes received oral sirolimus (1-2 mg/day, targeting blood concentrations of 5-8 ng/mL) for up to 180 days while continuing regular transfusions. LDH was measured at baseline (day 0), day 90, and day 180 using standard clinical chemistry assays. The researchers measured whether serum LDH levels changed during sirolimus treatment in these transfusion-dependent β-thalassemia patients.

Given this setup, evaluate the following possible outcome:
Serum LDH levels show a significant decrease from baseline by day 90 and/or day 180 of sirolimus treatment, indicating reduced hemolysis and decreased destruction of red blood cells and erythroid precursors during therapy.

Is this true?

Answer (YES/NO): NO